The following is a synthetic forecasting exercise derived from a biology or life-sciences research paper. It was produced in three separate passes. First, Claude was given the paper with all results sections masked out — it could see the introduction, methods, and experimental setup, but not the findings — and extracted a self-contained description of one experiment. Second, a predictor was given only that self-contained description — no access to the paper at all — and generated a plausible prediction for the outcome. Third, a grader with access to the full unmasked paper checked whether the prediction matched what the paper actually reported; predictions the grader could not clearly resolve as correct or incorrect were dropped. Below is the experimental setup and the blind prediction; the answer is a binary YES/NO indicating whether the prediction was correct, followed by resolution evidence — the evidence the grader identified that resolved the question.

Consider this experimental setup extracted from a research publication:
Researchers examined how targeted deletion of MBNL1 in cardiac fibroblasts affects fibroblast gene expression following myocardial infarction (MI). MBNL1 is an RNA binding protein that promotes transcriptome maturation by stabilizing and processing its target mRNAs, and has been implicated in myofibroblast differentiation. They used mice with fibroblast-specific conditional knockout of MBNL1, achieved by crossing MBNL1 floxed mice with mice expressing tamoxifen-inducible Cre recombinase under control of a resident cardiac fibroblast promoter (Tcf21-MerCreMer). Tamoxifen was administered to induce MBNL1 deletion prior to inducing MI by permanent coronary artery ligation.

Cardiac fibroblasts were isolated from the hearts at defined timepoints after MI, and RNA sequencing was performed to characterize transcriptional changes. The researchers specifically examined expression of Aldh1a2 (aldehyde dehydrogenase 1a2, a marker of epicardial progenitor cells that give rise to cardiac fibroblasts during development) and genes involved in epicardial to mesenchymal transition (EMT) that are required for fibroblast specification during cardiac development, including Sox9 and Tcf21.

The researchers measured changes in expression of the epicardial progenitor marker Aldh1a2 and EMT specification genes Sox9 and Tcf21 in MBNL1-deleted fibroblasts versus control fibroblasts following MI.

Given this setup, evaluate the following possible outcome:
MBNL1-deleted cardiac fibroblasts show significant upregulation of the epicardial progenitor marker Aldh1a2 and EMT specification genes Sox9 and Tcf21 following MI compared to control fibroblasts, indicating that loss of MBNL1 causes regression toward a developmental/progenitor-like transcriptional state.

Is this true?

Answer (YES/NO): NO